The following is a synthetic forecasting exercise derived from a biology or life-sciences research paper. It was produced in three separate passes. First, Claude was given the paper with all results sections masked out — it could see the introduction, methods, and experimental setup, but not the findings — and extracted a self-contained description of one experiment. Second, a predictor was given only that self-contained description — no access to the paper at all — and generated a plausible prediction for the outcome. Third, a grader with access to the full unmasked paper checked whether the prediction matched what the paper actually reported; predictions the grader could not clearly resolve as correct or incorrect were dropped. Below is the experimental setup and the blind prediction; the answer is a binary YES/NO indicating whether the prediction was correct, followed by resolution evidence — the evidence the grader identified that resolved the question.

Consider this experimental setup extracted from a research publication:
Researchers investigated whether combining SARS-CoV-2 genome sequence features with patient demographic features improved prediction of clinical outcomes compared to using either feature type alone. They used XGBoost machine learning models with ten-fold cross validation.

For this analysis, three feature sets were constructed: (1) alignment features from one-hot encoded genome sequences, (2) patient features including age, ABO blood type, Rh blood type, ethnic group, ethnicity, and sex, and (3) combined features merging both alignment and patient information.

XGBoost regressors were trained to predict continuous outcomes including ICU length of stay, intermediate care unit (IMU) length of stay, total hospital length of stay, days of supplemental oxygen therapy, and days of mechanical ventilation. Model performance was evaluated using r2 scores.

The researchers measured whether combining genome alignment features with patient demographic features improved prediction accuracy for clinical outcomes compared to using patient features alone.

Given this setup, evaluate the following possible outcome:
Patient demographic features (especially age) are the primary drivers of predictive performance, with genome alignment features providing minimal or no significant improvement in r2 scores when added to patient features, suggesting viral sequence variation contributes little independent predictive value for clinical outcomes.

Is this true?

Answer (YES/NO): YES